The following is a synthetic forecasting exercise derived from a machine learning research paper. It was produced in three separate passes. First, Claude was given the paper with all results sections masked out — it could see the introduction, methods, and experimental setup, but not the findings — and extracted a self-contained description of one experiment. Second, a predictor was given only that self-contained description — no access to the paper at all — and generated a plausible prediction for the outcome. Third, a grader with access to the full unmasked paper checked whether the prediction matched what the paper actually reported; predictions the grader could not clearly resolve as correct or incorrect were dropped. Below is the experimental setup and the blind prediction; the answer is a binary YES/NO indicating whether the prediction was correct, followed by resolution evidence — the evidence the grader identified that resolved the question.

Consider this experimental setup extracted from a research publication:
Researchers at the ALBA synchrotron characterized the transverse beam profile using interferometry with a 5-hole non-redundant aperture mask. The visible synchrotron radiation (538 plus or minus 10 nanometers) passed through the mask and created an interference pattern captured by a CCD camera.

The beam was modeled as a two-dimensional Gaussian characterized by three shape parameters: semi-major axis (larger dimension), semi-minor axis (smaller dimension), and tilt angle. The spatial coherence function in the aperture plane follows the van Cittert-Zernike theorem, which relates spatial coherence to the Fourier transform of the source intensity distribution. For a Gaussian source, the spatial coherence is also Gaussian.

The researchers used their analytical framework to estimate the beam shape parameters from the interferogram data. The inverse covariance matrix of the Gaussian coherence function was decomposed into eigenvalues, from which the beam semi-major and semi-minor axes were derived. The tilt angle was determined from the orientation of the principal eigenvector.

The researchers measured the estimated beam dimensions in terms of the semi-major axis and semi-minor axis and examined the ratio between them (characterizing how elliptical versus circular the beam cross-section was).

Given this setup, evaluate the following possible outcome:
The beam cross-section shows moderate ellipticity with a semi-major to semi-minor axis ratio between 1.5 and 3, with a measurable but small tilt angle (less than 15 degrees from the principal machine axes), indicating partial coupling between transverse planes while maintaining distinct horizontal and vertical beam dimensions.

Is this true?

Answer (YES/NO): NO